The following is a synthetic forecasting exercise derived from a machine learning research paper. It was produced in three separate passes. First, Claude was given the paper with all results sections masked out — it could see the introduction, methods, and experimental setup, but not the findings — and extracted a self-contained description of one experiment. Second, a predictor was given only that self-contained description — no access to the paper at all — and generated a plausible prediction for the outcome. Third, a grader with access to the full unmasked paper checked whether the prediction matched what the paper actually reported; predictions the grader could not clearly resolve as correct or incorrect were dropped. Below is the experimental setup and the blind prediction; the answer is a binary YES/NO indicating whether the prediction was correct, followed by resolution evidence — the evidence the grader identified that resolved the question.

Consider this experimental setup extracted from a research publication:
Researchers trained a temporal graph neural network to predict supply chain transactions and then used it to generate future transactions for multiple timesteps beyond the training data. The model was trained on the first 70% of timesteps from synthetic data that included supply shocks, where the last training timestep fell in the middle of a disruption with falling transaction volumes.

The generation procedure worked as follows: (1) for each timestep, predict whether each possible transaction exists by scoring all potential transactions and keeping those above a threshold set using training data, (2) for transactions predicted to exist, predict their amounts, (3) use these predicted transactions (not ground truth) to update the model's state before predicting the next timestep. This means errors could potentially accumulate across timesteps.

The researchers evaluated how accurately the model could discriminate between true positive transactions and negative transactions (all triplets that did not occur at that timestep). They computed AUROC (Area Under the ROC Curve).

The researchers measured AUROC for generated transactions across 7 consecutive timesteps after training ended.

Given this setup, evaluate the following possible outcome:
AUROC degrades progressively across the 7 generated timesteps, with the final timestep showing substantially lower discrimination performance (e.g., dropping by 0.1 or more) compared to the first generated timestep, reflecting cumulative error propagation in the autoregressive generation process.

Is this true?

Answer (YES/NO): NO